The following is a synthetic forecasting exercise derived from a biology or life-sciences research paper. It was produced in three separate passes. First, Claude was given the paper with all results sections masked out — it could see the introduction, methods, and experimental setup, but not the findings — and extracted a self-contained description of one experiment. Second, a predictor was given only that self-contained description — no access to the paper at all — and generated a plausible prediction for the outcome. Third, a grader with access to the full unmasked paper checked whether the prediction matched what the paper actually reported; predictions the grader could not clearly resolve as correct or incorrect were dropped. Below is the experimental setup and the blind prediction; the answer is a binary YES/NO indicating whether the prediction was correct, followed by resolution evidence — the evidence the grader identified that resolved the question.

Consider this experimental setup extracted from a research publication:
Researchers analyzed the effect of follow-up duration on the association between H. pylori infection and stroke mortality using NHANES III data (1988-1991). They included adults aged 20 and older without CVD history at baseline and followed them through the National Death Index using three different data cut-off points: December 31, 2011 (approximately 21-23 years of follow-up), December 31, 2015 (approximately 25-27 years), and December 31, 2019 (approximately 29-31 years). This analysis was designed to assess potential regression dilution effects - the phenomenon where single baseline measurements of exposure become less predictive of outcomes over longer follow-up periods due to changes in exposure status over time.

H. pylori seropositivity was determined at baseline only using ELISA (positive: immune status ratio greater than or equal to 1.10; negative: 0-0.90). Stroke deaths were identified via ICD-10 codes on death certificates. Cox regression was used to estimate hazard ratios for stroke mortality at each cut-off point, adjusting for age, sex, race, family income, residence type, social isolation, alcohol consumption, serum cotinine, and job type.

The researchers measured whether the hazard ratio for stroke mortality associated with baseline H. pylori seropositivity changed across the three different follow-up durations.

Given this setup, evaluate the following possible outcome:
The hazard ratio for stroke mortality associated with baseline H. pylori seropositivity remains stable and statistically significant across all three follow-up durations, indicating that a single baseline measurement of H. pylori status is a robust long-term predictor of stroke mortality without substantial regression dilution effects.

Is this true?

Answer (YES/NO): NO